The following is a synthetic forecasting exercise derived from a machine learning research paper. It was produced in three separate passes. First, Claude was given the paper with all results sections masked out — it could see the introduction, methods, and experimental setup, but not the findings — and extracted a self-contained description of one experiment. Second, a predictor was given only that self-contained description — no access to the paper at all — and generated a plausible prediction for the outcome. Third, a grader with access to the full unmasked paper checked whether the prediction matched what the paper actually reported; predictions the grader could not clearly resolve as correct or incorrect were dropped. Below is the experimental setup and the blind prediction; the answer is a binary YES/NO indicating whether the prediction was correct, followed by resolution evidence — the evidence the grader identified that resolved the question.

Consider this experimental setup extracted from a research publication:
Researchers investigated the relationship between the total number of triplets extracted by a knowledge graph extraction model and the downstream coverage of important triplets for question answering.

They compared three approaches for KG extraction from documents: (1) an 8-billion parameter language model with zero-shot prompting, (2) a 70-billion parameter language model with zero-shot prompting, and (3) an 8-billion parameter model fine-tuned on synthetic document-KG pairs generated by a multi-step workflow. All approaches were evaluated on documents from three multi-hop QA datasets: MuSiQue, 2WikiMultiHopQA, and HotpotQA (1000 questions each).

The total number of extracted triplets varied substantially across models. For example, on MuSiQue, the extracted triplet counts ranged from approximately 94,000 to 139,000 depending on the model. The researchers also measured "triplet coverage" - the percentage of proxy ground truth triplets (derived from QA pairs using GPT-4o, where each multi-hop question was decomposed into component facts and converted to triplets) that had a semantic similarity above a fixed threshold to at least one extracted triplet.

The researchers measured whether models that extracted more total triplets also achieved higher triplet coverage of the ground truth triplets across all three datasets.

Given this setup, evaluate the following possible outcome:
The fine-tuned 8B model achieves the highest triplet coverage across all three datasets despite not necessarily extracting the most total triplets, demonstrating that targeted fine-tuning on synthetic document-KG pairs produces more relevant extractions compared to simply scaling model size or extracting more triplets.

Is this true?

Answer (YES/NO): NO